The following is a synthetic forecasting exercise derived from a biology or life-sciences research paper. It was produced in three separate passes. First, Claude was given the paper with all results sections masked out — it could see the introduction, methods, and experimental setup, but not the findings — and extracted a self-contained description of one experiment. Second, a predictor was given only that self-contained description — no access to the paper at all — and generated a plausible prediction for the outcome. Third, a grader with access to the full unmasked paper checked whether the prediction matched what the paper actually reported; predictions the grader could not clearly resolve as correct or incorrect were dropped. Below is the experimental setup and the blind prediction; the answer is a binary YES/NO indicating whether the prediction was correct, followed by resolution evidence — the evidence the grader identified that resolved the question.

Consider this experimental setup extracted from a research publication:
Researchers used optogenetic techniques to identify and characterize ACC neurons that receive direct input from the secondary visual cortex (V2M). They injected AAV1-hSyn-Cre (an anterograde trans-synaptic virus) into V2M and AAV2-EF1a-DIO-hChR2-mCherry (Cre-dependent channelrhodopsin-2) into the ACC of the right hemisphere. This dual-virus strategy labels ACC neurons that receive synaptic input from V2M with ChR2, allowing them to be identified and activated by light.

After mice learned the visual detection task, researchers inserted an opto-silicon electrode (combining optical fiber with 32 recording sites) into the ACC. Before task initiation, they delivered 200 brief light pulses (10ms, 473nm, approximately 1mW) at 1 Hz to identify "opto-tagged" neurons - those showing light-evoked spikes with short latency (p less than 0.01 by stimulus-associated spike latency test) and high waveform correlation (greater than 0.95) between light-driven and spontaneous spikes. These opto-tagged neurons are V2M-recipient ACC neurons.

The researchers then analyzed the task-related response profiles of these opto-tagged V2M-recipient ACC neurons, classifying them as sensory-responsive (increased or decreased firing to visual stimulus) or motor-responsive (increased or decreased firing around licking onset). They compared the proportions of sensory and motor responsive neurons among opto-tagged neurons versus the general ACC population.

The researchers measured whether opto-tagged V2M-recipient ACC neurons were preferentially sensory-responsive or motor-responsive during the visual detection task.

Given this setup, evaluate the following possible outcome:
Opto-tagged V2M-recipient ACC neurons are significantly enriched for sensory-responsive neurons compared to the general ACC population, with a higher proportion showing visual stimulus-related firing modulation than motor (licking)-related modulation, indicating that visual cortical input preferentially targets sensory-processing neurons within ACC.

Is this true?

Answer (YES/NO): YES